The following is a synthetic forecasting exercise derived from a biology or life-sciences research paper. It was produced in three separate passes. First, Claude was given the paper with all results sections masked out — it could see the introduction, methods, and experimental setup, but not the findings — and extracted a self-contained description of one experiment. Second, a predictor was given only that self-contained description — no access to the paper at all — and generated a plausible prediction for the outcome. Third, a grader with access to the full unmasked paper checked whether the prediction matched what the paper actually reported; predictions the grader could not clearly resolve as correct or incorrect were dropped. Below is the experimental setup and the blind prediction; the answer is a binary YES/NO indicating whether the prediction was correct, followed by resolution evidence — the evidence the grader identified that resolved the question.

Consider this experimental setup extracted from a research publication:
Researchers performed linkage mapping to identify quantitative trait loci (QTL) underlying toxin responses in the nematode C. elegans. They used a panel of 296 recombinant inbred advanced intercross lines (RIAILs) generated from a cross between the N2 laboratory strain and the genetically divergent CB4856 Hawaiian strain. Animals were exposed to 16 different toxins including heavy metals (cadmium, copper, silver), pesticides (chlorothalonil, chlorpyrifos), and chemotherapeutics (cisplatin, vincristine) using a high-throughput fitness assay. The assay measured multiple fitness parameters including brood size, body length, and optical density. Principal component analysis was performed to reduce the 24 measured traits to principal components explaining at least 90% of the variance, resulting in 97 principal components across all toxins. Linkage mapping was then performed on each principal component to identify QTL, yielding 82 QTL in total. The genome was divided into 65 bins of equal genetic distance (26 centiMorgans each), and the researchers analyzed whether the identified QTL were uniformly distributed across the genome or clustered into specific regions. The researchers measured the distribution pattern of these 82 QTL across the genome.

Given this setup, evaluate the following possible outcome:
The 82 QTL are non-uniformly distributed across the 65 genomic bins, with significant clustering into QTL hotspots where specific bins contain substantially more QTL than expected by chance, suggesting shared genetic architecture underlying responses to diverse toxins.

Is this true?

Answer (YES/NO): YES